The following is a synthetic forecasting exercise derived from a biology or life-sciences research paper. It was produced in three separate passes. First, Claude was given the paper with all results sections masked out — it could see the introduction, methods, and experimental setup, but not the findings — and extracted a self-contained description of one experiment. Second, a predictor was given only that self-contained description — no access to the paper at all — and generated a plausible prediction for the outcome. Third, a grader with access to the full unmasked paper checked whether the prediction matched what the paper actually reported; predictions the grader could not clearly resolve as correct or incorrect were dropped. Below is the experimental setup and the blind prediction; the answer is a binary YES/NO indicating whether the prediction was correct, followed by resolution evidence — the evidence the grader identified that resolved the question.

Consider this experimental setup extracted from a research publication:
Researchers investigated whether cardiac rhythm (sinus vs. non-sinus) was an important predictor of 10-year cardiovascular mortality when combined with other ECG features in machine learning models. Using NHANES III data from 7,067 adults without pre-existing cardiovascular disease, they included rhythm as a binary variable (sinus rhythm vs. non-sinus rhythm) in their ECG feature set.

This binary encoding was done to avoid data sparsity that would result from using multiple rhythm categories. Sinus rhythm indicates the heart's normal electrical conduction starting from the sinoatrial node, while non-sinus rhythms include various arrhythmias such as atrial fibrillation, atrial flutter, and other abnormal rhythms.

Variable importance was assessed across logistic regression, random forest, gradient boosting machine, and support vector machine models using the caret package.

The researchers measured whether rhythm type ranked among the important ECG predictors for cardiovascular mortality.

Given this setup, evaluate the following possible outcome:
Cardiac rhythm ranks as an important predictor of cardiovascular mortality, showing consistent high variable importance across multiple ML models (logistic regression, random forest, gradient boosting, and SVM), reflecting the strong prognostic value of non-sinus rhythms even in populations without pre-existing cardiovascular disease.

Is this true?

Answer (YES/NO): NO